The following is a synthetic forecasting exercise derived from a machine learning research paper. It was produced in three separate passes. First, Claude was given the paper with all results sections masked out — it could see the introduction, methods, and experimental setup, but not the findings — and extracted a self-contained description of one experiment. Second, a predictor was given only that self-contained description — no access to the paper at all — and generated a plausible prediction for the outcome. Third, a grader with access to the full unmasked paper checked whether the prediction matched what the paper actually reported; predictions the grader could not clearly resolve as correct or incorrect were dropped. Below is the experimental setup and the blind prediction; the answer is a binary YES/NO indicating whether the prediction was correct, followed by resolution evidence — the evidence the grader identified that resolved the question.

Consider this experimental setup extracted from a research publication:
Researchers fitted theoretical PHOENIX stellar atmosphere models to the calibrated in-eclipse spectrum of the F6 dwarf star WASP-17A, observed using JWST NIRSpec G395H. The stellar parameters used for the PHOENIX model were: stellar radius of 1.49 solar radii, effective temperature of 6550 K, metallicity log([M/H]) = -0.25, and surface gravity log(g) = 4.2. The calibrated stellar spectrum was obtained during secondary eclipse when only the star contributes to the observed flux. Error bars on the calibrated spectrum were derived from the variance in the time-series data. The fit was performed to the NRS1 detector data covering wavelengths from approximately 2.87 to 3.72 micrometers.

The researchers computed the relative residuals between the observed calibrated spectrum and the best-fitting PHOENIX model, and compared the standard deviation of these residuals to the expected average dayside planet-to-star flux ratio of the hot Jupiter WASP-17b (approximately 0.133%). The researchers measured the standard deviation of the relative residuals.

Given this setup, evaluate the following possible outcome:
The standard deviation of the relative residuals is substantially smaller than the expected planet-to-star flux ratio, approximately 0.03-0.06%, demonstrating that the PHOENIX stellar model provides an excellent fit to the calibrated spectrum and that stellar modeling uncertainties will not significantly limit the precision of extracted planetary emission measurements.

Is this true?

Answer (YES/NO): NO